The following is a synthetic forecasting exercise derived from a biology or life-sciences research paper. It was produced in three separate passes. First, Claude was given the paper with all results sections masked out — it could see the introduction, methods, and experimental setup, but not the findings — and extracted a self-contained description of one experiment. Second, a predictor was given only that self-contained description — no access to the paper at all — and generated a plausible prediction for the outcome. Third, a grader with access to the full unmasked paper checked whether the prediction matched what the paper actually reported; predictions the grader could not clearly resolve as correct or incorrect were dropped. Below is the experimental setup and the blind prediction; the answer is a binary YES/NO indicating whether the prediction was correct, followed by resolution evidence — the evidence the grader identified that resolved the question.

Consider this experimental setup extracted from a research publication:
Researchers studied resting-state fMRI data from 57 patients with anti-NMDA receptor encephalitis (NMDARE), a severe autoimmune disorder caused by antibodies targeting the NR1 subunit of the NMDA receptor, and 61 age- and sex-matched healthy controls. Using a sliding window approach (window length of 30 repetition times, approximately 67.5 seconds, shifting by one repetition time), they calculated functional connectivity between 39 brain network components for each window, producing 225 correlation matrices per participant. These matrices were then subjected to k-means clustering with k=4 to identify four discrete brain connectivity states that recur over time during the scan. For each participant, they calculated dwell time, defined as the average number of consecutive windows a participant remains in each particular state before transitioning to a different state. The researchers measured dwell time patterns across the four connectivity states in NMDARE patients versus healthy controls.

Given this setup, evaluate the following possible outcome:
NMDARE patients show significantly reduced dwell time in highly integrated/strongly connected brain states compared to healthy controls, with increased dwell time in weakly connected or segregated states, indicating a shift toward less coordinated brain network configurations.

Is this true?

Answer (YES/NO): NO